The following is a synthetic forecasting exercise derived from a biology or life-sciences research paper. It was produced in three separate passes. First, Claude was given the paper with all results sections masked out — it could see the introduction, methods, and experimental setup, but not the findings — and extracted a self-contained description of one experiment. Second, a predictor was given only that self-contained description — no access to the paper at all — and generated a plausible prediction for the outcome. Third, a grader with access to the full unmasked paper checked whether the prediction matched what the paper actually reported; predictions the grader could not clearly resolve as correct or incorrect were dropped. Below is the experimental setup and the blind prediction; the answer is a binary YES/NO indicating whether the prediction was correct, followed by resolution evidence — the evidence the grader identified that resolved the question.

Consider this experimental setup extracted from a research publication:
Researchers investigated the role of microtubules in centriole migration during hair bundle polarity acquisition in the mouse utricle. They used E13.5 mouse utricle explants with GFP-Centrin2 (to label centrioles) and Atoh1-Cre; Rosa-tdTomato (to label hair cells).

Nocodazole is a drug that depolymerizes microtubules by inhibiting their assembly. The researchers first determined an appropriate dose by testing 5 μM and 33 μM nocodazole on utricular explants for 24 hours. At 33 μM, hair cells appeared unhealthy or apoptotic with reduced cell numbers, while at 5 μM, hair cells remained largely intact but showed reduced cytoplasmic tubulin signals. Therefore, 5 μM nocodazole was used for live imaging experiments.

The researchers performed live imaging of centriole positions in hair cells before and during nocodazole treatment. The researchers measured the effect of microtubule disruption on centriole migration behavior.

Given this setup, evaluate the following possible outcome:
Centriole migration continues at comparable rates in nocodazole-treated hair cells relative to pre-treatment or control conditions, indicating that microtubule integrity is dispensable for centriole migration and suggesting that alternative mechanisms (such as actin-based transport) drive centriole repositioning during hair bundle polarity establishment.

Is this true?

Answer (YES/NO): NO